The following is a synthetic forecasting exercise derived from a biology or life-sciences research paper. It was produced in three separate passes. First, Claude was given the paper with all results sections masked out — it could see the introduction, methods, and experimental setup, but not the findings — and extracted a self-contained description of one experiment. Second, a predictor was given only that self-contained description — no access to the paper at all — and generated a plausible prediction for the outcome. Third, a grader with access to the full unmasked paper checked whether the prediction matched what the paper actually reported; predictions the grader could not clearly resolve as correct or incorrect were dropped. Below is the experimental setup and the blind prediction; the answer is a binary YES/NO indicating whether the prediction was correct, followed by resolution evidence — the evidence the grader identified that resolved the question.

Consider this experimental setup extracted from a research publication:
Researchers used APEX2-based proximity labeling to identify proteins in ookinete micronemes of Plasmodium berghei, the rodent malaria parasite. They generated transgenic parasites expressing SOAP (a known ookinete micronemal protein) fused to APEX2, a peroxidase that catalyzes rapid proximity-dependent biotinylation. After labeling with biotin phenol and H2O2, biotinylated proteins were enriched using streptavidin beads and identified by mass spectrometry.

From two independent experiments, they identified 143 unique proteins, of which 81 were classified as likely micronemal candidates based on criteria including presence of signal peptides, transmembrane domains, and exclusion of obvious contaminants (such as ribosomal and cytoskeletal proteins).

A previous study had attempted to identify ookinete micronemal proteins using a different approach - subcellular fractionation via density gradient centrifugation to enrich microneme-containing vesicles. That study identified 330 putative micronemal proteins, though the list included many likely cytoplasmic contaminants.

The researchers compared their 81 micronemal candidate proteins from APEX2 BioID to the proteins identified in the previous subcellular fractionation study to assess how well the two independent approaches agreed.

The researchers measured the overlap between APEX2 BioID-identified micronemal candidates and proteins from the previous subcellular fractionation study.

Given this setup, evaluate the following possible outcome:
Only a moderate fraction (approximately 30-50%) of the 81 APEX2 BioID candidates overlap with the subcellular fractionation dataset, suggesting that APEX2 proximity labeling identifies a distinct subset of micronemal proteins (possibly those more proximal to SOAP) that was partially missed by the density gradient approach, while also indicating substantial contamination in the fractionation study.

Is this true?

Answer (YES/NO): NO